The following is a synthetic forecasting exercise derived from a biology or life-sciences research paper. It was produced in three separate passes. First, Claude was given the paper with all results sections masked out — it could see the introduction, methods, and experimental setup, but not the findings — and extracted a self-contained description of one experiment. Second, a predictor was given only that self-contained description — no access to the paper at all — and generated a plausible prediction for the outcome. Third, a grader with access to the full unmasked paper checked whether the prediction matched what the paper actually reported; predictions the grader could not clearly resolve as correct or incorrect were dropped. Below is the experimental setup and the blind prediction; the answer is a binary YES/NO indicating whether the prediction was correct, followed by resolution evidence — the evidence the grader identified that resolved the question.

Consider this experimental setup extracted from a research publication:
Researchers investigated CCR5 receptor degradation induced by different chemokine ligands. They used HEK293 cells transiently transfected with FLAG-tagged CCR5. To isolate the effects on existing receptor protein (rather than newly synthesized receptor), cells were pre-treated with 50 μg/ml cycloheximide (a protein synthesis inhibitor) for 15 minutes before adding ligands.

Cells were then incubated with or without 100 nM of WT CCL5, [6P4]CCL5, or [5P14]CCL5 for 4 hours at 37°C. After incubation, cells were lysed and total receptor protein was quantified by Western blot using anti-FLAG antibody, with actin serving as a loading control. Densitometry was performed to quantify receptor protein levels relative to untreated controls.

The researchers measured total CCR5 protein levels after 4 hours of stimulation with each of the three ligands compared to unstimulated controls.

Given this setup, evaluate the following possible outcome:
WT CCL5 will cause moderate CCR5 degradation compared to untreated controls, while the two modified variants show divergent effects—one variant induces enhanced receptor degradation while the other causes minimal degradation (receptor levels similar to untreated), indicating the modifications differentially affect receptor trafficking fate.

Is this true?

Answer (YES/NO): NO